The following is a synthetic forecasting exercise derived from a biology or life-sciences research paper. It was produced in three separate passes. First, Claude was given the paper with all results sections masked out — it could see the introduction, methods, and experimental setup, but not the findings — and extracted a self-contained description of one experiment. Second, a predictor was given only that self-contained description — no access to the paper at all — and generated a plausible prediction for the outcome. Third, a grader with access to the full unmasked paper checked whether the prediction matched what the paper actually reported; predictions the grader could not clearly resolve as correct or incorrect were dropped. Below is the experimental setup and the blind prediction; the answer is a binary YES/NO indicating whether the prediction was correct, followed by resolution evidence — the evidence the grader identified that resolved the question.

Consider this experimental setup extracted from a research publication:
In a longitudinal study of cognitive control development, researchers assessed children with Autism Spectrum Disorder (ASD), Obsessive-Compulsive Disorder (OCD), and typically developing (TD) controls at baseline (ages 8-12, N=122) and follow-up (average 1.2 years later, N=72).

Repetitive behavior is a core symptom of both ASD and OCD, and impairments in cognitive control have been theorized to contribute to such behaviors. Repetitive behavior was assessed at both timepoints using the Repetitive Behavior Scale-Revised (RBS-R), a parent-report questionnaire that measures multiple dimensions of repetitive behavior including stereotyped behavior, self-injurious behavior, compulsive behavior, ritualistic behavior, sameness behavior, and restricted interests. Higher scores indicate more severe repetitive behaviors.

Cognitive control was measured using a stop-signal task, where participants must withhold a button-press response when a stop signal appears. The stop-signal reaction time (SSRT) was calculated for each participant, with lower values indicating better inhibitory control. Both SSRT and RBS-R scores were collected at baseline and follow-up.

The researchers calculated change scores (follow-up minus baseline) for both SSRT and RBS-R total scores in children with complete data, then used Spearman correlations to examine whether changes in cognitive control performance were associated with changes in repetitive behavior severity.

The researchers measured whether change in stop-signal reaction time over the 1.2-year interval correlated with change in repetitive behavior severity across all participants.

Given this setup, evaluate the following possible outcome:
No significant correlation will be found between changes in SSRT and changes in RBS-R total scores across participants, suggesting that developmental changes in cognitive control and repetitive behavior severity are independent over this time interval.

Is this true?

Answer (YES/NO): YES